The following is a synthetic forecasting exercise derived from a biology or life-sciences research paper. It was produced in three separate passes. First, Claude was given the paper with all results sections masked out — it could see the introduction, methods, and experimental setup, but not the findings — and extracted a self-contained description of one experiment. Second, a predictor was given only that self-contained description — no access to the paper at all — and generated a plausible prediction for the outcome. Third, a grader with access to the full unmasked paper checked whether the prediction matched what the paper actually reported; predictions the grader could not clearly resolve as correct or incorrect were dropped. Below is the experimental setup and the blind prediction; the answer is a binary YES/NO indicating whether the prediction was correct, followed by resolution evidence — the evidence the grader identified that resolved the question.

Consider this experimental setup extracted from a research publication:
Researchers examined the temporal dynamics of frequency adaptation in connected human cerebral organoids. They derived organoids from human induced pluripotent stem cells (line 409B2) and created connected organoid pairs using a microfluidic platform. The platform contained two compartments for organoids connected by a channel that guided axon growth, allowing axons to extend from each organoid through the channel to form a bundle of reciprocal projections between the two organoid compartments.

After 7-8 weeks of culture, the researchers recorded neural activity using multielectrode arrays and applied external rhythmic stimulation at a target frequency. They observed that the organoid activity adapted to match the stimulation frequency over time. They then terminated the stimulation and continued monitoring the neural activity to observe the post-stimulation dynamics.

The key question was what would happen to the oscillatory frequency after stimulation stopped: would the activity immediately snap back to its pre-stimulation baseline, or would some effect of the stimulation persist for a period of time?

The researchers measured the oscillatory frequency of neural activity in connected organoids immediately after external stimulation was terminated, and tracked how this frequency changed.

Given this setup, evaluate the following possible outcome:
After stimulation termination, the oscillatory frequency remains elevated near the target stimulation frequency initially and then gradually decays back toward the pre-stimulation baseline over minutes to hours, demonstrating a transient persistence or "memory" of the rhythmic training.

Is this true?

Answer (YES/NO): YES